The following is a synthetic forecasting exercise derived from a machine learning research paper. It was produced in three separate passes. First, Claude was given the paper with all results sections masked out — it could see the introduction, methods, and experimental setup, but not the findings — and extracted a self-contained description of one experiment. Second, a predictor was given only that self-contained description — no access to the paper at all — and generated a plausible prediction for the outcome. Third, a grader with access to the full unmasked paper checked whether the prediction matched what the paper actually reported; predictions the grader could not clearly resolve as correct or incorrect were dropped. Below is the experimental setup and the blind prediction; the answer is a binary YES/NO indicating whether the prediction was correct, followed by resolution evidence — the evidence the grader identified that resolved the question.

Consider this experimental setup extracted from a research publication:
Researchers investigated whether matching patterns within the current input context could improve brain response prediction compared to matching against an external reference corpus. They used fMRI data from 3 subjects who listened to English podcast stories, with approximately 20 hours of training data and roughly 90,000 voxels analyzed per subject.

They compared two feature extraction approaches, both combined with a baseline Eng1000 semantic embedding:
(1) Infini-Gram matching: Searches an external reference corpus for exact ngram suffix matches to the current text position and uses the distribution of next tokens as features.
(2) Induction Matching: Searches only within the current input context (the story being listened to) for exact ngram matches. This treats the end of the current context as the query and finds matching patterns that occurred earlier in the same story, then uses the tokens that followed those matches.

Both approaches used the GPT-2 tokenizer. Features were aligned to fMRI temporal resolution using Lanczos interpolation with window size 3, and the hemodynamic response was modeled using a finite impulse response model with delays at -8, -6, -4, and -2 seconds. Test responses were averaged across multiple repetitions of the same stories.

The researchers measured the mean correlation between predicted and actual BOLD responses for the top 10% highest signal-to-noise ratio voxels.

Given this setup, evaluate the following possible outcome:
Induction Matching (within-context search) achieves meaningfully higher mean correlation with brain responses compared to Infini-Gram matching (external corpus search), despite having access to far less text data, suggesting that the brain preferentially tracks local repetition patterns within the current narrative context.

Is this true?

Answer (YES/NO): YES